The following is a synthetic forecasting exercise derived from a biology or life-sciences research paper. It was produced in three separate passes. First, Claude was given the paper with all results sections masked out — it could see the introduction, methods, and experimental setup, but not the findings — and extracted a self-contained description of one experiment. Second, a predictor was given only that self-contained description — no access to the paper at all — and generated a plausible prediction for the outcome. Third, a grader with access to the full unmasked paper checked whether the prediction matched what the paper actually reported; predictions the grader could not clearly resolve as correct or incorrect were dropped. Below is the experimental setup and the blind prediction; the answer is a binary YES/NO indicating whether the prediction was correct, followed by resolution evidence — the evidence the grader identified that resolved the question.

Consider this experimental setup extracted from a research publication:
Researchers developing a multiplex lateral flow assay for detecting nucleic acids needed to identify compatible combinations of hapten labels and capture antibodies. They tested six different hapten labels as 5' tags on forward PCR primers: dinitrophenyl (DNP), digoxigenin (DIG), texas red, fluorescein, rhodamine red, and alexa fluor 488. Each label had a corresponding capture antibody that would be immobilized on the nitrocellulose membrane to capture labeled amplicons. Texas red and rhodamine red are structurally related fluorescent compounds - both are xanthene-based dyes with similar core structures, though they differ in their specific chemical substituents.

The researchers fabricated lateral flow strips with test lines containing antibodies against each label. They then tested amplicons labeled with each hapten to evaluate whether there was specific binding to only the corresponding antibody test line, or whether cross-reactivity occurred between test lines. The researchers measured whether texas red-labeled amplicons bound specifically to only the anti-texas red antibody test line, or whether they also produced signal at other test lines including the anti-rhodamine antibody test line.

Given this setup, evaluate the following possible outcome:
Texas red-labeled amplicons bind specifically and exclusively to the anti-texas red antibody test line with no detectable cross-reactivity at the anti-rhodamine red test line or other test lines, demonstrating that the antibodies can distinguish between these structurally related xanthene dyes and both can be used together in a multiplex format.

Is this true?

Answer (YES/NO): NO